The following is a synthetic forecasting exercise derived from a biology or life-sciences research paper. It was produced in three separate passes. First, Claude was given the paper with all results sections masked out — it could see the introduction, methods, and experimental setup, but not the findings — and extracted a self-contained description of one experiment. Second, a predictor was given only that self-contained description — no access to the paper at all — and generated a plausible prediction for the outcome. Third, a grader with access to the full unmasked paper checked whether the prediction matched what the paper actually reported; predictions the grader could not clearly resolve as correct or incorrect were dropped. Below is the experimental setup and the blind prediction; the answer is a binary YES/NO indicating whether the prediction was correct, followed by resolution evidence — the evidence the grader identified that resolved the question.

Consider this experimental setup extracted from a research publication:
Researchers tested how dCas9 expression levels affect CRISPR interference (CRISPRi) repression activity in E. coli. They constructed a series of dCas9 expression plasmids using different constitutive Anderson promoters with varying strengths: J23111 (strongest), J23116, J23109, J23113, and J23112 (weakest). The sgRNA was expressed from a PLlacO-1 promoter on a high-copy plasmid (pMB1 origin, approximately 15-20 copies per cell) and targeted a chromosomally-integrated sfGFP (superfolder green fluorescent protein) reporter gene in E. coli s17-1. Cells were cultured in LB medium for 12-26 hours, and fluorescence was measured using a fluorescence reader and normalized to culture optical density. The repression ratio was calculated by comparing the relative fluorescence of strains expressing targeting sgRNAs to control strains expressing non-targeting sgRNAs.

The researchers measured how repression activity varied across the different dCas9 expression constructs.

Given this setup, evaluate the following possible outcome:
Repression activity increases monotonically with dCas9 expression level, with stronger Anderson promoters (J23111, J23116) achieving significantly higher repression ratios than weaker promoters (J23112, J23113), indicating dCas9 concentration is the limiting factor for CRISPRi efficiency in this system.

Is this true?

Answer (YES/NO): YES